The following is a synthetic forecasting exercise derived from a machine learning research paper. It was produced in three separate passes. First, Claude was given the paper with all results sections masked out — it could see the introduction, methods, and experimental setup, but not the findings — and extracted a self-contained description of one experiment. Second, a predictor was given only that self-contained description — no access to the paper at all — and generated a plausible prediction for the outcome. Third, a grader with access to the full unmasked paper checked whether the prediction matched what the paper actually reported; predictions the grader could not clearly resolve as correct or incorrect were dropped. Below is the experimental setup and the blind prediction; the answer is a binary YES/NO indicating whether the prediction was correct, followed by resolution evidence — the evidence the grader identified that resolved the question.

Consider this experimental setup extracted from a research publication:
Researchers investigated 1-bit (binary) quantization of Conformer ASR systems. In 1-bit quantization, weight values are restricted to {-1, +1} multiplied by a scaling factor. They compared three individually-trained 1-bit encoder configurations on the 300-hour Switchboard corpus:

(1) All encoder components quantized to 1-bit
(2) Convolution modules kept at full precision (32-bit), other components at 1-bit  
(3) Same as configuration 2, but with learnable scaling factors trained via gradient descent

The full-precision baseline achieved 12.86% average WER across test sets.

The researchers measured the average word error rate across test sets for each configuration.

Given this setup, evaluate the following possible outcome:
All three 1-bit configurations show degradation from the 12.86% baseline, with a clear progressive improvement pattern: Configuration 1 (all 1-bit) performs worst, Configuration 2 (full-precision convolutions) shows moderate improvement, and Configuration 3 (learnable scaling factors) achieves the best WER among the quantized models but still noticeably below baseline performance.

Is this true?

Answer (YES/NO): YES